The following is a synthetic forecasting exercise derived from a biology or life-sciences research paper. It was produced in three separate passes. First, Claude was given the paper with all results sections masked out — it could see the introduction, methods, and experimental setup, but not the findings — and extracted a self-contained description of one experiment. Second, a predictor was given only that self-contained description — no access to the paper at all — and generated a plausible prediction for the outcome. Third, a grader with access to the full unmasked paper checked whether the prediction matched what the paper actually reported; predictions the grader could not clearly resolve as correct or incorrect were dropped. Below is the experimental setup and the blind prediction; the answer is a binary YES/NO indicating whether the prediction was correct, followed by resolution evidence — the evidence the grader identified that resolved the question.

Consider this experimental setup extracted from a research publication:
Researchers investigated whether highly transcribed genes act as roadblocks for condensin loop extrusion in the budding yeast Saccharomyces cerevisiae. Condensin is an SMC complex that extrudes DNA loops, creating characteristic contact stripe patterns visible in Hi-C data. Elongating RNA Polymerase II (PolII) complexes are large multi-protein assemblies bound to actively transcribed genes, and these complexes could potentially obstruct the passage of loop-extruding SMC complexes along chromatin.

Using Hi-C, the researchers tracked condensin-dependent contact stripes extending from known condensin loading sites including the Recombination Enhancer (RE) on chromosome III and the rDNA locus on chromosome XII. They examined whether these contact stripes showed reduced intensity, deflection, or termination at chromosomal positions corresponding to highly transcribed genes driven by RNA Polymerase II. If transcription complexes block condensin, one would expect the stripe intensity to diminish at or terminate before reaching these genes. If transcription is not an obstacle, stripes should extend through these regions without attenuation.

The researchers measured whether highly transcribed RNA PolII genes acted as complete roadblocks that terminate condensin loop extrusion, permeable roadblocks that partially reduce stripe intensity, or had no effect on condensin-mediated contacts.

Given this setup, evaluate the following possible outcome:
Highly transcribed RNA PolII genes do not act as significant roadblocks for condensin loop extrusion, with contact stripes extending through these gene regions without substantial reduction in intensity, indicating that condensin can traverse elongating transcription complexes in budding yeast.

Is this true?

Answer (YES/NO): NO